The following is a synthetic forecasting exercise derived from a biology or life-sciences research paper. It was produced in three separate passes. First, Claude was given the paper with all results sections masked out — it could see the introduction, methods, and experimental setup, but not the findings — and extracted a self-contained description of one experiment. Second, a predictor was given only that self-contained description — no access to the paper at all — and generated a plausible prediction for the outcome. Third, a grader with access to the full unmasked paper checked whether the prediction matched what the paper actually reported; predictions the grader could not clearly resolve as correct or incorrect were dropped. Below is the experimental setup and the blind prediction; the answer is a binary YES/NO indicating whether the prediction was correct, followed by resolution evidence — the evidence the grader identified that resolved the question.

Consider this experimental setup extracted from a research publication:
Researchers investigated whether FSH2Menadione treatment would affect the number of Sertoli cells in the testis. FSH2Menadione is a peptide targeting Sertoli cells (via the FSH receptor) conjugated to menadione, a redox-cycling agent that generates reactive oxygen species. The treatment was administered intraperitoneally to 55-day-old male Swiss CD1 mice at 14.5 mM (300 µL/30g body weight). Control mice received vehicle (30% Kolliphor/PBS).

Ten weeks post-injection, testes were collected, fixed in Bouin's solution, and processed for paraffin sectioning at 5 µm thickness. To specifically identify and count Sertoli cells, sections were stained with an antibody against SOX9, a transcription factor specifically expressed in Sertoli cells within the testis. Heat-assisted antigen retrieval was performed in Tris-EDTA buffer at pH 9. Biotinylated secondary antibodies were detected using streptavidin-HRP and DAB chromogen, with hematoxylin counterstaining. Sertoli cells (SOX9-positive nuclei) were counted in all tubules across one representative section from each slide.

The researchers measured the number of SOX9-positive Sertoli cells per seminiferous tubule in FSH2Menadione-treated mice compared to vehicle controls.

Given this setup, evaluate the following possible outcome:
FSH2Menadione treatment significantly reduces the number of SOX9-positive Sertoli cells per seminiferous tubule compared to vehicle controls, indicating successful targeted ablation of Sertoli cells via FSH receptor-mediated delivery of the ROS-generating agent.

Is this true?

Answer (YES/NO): NO